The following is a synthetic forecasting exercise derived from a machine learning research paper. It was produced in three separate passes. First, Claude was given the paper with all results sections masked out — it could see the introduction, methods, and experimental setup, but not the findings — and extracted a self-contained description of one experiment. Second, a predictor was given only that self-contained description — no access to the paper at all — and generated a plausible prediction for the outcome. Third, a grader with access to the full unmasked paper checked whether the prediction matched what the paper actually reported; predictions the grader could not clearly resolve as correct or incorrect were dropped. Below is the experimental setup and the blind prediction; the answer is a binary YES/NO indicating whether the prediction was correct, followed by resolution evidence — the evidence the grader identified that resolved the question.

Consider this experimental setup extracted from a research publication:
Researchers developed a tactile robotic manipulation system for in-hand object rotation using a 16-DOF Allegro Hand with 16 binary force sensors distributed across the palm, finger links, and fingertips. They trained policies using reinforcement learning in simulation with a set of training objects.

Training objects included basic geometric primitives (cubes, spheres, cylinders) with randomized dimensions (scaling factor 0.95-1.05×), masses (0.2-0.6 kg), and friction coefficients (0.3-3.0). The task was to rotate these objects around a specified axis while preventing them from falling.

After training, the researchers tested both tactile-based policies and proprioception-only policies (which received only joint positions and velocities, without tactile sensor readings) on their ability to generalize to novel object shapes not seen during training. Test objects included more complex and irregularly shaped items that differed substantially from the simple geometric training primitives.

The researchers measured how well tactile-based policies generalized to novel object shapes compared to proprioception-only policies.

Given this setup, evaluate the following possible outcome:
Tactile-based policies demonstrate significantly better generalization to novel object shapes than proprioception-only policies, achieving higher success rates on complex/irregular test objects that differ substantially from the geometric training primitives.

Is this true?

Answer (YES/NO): YES